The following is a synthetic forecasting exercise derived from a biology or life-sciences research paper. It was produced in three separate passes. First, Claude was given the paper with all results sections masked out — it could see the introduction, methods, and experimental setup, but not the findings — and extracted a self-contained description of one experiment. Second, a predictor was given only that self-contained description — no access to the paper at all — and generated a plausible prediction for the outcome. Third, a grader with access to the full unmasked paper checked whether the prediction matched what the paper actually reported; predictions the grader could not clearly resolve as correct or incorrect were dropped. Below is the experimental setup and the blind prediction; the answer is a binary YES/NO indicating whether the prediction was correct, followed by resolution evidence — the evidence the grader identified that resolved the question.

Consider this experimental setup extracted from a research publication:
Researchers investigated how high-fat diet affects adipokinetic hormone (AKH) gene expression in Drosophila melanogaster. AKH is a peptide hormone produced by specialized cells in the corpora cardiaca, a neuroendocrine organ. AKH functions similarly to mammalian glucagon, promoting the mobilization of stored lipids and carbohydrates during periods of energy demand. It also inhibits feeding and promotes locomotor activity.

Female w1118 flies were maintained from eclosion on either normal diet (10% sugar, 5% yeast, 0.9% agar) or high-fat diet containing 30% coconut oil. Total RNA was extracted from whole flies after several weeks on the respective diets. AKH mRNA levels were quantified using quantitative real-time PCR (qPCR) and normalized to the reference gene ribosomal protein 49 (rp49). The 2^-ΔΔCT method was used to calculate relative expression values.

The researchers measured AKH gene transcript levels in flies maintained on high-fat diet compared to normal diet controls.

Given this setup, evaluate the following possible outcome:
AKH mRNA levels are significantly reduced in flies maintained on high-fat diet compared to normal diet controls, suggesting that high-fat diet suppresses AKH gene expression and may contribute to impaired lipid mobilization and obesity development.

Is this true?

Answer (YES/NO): NO